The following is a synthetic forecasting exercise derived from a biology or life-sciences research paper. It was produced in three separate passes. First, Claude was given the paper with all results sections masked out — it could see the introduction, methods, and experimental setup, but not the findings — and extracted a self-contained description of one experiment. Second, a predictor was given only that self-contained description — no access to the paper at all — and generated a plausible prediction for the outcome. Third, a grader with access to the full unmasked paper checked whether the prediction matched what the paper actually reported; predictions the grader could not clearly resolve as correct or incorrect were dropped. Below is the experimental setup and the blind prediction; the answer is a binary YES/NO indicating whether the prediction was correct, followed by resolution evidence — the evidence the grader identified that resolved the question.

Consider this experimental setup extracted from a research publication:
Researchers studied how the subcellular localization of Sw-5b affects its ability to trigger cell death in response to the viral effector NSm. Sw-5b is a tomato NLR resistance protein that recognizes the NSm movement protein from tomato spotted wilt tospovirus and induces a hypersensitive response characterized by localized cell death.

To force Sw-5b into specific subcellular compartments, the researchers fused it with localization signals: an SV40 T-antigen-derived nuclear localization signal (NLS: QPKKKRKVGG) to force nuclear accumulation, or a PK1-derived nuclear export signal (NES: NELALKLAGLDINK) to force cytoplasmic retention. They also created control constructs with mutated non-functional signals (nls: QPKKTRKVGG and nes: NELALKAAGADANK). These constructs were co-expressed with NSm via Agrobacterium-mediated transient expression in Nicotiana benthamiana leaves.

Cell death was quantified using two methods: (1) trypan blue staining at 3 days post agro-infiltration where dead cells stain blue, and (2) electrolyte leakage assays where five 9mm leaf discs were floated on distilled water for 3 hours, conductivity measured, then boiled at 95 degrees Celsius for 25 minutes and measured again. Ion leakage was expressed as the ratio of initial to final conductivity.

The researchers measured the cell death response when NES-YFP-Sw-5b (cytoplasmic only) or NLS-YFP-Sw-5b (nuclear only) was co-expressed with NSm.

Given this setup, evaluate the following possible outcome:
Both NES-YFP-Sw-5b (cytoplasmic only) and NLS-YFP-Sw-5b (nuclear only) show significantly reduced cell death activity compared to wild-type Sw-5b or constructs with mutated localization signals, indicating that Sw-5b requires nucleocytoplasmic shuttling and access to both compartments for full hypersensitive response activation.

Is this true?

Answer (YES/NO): NO